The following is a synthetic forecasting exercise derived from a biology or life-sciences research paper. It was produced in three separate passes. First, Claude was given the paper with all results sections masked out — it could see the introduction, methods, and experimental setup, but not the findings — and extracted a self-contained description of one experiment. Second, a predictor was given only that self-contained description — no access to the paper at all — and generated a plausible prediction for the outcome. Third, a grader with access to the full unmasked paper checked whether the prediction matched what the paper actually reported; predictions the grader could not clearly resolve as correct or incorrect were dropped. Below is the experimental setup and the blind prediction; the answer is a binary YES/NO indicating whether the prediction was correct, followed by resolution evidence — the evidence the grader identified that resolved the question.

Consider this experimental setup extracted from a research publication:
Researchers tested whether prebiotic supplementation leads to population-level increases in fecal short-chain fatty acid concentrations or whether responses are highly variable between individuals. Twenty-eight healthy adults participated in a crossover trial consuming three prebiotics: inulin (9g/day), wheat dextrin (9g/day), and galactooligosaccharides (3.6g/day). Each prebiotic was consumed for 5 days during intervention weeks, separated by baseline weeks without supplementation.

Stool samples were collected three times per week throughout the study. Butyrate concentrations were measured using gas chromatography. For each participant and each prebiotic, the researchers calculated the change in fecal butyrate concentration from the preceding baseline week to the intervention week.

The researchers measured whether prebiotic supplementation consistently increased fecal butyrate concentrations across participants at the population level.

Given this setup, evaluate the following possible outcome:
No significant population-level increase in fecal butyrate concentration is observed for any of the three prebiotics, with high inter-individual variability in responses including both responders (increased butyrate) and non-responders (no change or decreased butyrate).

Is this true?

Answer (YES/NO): NO